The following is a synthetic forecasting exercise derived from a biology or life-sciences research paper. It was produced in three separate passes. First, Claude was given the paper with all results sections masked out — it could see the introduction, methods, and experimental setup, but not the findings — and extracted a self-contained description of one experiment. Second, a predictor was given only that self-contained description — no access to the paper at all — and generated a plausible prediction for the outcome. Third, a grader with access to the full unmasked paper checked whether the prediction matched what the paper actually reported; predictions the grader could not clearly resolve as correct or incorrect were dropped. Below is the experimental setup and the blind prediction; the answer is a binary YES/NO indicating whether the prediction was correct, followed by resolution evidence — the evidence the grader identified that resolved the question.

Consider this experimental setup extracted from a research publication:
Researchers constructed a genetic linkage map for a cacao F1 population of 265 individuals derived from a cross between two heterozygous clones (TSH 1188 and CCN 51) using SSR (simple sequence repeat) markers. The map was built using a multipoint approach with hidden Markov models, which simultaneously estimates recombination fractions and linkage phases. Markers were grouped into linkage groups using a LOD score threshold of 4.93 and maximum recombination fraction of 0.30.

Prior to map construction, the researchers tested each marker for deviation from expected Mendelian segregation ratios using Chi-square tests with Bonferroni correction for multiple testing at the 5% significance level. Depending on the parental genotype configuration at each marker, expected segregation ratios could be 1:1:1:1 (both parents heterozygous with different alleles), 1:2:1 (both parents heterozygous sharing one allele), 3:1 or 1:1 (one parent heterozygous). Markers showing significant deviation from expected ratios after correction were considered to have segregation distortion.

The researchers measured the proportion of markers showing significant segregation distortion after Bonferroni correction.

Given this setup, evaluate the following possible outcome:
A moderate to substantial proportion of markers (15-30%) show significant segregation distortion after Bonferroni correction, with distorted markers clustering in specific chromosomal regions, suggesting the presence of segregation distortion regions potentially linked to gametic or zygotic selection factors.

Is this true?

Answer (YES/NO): NO